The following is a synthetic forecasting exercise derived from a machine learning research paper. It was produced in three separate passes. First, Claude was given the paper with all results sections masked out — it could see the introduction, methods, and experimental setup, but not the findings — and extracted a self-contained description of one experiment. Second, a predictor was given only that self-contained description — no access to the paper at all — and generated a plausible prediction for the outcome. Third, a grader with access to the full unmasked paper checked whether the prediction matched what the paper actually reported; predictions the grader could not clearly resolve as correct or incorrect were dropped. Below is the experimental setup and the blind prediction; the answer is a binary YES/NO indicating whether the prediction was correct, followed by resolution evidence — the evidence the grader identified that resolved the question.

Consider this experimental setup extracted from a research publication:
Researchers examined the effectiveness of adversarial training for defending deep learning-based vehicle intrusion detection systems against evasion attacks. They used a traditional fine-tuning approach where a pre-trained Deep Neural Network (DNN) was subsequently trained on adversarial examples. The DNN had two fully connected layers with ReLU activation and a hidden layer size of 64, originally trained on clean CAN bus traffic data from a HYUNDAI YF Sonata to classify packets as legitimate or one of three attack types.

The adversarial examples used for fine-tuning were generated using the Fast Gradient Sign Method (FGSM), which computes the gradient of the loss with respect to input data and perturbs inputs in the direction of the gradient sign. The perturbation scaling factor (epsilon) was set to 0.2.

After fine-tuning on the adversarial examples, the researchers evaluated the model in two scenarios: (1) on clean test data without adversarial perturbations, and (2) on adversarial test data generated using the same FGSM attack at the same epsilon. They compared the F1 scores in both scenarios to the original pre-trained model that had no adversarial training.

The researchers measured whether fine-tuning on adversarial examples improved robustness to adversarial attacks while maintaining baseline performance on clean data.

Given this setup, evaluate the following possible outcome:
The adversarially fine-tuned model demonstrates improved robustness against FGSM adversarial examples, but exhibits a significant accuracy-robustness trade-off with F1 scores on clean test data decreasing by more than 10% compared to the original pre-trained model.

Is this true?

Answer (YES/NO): YES